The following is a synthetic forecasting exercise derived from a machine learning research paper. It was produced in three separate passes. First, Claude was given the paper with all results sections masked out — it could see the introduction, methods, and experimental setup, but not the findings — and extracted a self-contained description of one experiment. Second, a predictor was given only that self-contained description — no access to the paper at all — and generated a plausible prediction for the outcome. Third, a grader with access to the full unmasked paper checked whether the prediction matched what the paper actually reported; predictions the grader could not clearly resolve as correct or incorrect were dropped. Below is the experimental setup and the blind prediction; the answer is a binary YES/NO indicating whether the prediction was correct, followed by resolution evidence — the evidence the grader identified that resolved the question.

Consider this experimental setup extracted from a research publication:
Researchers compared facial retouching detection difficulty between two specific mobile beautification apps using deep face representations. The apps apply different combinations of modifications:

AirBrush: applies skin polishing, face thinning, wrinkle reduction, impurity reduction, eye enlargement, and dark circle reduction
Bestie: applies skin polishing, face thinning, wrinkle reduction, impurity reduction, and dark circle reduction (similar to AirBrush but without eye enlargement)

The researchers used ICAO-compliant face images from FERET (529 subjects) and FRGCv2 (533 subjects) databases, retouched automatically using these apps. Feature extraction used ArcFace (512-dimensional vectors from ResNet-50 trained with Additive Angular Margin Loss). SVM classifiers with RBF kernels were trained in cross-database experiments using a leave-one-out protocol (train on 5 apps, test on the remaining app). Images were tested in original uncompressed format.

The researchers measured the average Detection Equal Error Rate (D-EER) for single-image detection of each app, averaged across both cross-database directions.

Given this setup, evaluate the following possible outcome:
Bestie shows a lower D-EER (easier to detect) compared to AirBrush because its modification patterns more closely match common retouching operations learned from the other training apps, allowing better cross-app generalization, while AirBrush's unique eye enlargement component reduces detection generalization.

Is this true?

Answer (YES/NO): NO